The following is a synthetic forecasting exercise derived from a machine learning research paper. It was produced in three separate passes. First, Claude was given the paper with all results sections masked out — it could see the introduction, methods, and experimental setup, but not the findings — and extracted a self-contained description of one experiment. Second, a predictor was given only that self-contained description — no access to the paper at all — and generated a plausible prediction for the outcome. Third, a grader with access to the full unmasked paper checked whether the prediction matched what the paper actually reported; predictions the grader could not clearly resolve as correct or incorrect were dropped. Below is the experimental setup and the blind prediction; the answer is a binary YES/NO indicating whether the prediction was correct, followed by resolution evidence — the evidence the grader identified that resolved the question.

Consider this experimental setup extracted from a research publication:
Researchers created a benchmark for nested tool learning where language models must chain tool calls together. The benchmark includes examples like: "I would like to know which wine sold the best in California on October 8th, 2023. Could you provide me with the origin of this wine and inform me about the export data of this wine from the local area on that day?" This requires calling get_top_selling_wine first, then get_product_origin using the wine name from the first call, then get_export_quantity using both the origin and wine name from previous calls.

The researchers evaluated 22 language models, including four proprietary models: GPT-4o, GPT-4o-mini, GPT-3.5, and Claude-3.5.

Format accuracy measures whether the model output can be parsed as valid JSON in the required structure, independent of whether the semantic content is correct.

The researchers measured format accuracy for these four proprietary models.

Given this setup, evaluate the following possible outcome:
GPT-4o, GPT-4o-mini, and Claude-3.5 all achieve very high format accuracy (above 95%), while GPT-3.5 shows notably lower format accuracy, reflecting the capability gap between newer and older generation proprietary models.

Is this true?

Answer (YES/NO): NO